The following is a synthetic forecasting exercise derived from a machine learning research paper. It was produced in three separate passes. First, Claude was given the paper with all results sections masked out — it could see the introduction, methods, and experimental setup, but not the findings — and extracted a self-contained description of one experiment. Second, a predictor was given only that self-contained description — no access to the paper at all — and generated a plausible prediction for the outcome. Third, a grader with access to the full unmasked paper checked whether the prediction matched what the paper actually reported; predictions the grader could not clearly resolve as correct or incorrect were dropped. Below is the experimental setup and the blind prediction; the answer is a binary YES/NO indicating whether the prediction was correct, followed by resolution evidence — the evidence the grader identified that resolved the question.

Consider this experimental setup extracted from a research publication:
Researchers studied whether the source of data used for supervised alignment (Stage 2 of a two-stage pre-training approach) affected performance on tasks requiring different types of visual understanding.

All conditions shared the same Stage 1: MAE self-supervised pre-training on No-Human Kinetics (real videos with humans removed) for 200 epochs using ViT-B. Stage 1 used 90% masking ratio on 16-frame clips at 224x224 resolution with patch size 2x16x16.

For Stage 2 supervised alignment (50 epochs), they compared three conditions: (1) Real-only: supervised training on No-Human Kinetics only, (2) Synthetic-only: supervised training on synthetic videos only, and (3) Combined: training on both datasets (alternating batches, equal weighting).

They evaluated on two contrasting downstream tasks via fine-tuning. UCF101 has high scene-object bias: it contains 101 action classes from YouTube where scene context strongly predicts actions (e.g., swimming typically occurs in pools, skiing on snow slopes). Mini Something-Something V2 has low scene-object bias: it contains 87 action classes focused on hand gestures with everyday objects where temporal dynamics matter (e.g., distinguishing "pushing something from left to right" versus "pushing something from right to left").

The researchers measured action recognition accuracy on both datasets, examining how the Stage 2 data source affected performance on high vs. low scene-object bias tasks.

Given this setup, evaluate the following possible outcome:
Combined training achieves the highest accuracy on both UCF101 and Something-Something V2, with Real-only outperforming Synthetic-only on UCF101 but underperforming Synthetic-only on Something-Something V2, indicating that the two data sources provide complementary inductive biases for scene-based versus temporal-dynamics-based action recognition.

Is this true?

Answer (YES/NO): NO